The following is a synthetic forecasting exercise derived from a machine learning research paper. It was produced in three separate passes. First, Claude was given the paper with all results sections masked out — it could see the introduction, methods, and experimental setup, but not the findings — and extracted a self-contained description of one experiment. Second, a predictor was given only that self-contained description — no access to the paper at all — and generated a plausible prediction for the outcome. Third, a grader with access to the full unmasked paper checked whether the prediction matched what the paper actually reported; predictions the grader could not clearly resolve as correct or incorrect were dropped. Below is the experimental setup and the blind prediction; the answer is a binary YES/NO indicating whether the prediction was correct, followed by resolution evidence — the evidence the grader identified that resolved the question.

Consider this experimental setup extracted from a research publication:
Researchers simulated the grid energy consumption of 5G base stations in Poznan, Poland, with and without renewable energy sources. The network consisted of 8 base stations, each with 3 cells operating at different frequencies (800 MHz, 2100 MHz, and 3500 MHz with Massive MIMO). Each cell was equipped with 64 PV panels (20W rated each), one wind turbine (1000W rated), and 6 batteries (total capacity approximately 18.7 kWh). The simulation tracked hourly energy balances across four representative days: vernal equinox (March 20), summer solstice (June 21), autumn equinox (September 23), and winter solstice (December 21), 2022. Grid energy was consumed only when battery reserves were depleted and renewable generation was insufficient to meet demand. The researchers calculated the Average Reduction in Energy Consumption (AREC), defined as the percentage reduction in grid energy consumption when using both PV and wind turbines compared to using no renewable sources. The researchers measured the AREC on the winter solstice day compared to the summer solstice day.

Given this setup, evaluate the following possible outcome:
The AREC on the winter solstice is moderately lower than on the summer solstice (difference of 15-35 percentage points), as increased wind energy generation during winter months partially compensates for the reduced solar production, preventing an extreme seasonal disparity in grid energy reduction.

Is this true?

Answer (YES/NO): NO